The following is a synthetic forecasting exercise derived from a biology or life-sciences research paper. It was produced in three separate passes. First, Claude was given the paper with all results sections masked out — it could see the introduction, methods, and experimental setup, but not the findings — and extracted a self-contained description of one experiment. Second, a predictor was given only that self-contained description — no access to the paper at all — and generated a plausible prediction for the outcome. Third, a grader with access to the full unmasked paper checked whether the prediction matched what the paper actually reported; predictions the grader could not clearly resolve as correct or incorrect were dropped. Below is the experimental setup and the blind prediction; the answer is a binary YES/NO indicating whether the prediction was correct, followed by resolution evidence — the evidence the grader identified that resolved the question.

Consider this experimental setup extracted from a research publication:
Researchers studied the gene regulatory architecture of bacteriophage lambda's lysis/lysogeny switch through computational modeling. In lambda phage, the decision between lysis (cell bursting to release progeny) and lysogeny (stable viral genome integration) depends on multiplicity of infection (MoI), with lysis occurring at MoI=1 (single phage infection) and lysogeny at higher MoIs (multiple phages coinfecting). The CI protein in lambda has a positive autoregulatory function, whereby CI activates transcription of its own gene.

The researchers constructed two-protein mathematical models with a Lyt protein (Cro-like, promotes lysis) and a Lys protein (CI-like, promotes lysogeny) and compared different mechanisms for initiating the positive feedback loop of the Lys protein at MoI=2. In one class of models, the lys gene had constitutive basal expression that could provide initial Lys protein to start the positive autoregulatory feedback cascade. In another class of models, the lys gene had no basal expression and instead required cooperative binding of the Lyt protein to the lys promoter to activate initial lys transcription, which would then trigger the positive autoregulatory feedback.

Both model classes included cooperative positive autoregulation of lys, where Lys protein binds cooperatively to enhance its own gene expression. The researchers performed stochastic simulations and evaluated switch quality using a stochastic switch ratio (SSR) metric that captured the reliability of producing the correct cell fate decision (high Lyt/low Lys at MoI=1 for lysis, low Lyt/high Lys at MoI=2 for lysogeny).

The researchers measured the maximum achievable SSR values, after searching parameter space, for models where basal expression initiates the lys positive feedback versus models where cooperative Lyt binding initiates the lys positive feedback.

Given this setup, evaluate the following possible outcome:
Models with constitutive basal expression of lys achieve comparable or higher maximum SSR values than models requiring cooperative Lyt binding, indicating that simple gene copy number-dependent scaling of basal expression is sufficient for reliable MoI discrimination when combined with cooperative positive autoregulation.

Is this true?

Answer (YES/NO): NO